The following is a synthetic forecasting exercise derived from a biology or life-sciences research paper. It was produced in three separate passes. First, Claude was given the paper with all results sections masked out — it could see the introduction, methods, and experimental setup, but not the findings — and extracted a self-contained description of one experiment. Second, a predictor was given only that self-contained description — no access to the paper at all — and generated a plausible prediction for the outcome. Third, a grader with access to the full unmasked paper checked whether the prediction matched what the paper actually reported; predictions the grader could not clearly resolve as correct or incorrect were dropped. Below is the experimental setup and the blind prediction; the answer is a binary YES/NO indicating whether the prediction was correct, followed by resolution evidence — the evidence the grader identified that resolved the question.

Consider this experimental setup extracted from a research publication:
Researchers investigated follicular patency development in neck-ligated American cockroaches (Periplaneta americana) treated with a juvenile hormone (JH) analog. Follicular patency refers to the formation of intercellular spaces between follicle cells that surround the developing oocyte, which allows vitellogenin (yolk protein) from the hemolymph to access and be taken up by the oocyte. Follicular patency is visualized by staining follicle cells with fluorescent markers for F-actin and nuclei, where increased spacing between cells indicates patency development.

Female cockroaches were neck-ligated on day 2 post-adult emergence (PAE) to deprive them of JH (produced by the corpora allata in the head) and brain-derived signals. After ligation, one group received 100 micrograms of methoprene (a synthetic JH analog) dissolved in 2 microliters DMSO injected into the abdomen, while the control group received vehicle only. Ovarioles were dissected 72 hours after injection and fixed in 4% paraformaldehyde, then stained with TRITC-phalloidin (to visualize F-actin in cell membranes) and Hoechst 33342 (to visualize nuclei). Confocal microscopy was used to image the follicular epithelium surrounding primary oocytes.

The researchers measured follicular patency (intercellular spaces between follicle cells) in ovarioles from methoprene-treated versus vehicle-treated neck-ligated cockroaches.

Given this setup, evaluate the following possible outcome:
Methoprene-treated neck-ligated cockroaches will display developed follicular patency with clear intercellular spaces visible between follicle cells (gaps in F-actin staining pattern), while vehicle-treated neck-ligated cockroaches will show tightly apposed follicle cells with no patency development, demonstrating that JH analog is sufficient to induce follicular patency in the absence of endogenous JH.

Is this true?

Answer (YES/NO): YES